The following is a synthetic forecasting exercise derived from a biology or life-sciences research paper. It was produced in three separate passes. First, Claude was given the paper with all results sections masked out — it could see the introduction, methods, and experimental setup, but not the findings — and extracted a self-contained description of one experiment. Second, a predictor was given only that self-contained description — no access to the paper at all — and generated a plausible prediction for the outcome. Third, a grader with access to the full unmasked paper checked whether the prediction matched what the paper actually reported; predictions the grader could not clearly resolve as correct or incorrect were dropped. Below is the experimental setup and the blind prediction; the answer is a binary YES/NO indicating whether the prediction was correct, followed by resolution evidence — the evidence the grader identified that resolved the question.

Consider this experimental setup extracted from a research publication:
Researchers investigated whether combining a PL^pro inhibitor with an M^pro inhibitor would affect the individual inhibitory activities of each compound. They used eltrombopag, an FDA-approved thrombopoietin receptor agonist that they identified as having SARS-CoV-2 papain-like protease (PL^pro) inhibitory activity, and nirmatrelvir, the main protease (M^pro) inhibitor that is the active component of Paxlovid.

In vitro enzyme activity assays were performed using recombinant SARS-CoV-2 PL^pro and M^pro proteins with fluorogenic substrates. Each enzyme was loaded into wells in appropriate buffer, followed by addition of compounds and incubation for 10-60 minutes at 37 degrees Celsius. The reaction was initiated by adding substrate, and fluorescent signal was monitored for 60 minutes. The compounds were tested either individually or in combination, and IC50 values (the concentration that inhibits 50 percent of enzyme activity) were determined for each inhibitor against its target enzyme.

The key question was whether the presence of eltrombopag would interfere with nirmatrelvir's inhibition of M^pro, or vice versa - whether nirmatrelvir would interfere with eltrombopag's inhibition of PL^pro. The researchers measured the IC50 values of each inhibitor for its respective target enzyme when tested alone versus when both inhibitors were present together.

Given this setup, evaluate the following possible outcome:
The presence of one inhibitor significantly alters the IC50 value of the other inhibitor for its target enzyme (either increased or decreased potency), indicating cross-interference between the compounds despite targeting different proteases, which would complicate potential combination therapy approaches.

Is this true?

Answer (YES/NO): NO